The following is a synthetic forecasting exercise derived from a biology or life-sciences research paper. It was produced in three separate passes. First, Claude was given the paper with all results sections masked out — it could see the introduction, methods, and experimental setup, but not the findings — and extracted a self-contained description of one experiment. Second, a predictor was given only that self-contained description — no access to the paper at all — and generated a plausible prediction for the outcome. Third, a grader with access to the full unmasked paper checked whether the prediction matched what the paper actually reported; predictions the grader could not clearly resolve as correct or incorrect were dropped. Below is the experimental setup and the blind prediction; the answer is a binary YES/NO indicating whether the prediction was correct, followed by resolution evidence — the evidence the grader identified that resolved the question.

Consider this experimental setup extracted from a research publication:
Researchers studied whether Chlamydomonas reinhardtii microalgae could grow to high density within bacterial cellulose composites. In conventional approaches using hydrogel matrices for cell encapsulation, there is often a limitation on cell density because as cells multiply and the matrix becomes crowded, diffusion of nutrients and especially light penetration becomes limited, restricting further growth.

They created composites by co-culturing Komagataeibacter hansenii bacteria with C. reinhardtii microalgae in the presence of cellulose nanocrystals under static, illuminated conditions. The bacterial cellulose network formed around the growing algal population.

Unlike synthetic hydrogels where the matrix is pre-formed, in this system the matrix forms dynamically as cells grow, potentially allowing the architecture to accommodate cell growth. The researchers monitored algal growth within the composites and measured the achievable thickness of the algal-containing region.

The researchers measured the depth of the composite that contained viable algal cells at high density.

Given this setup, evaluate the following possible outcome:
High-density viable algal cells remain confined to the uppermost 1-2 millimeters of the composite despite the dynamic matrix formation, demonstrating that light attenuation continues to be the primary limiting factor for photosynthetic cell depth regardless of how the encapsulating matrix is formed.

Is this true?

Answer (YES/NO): NO